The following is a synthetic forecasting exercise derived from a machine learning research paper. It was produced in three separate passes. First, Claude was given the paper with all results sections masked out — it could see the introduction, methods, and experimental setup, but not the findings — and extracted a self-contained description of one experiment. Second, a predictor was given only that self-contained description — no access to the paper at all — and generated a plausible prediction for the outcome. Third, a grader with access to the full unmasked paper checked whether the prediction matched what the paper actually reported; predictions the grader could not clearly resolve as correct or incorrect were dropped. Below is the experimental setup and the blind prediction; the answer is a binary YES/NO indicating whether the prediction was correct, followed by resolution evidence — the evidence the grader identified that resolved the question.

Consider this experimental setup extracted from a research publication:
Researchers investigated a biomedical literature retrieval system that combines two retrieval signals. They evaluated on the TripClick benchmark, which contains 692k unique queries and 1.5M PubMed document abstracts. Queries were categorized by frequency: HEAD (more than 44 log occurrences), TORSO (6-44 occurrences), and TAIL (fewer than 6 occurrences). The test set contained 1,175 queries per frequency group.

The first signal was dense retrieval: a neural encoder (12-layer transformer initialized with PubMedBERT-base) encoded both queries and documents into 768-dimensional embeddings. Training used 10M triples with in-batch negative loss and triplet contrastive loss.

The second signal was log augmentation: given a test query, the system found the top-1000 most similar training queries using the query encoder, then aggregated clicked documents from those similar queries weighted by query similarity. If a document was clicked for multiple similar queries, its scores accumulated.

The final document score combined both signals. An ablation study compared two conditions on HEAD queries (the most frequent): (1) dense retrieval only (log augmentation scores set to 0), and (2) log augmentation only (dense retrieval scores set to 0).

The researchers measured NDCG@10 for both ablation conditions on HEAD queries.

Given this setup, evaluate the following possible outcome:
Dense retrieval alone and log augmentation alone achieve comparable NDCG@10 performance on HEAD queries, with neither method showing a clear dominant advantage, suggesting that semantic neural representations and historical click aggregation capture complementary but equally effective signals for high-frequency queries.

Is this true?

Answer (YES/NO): NO